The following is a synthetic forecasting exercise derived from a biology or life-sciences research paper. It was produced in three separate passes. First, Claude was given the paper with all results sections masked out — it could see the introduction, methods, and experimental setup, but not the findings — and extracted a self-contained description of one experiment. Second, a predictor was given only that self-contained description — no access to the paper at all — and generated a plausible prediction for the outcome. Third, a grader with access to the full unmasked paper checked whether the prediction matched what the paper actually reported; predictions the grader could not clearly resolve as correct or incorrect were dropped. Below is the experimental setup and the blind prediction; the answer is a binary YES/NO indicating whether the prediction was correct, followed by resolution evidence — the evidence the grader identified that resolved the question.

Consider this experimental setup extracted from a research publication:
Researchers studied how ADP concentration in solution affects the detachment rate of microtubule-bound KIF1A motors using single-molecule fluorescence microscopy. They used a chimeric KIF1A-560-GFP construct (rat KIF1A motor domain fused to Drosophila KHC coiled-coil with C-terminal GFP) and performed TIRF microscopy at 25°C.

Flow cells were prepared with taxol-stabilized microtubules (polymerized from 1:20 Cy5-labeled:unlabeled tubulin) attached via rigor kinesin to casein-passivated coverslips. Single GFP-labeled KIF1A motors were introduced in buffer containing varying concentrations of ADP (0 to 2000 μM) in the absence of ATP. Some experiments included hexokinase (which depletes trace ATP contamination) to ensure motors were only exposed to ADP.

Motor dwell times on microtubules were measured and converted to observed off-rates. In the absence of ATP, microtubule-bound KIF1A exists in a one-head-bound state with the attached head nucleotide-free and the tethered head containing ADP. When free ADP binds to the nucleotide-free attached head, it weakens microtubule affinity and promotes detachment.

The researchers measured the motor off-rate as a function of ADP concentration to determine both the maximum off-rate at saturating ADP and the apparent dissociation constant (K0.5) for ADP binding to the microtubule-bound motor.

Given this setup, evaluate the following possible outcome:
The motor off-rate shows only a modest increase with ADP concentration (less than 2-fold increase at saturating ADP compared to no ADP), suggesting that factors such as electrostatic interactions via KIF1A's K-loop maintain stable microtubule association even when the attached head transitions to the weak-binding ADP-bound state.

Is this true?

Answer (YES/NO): NO